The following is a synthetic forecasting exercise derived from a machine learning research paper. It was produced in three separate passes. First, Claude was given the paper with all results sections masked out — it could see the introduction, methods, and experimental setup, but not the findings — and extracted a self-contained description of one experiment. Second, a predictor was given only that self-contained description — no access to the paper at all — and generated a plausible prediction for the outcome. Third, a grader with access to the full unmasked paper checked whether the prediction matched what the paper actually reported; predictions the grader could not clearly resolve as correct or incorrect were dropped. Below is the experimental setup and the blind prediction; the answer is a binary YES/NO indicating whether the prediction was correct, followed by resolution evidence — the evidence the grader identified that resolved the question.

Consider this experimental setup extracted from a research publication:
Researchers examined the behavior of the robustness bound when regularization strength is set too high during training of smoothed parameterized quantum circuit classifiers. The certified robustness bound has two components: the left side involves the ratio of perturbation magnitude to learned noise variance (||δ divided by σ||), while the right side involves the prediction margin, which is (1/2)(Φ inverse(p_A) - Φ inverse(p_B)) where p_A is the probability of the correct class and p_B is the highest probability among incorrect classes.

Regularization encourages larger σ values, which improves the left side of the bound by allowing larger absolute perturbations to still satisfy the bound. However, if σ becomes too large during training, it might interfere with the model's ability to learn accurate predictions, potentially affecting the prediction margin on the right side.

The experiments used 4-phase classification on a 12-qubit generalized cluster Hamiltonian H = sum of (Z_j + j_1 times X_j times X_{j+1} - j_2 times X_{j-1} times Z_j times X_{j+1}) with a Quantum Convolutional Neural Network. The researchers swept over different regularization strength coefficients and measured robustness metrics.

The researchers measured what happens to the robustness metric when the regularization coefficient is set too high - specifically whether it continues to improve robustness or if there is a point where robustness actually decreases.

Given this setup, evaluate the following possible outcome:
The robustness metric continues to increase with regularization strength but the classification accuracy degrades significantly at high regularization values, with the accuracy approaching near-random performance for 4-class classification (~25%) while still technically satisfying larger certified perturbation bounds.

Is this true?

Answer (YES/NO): NO